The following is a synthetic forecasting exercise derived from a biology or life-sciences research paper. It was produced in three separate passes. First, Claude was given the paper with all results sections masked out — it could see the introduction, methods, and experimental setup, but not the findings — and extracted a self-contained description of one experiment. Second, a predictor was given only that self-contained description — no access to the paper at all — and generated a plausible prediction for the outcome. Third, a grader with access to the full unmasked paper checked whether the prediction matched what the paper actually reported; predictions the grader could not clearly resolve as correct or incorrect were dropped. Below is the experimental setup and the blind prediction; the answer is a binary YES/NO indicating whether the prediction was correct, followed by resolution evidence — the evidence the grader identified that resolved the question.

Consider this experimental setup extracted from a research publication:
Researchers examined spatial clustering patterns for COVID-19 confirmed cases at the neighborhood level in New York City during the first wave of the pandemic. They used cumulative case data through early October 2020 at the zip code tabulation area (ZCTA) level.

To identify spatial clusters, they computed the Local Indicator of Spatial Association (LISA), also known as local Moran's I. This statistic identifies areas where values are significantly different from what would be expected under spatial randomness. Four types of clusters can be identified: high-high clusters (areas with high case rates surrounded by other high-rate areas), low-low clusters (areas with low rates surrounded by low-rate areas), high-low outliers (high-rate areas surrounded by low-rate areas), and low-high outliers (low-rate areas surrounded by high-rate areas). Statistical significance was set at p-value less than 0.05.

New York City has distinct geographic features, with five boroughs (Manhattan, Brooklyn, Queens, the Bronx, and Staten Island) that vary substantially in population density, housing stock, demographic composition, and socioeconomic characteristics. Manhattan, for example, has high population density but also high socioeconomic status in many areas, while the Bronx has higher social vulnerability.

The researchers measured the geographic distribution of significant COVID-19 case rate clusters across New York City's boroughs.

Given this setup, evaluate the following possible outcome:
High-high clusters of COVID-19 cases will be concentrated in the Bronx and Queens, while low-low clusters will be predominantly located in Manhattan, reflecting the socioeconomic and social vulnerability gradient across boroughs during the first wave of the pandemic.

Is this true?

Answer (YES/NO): YES